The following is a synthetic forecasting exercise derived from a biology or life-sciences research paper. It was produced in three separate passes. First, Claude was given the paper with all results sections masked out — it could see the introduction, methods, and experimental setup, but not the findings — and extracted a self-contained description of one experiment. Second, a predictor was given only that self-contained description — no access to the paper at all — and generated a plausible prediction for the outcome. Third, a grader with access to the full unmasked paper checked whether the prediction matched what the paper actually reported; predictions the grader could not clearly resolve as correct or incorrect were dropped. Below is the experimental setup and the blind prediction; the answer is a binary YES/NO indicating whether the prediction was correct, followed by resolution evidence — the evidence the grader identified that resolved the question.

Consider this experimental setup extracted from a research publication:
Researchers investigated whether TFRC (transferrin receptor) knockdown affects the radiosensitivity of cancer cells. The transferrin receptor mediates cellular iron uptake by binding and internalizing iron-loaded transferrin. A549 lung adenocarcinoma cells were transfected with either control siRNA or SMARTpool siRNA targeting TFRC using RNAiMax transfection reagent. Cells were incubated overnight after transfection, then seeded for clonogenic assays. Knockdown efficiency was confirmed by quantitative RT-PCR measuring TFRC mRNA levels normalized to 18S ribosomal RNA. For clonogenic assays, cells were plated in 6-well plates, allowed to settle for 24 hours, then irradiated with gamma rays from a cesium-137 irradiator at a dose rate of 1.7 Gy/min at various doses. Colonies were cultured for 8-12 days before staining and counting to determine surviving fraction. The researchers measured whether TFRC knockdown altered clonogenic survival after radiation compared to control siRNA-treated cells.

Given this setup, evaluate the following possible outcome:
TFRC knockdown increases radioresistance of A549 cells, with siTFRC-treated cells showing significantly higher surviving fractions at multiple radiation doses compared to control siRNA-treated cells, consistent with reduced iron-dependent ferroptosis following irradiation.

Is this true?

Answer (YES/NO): NO